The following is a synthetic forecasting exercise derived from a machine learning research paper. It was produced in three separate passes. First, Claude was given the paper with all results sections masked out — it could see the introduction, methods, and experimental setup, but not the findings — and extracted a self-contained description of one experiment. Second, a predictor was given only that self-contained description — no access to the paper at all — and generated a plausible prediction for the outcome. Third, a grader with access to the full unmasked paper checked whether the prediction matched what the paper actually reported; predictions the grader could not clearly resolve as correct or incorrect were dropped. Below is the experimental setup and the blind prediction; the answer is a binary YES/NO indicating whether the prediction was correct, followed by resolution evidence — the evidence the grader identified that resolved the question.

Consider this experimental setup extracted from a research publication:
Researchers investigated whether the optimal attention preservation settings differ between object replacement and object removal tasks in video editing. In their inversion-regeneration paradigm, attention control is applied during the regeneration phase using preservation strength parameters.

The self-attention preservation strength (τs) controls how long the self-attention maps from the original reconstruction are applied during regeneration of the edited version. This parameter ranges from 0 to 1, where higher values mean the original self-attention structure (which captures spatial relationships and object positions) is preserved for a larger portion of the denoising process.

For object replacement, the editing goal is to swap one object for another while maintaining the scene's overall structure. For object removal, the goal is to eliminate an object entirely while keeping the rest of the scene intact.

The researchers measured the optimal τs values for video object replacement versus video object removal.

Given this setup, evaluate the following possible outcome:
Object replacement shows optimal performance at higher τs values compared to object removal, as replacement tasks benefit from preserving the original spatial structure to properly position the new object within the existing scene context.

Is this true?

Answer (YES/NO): NO